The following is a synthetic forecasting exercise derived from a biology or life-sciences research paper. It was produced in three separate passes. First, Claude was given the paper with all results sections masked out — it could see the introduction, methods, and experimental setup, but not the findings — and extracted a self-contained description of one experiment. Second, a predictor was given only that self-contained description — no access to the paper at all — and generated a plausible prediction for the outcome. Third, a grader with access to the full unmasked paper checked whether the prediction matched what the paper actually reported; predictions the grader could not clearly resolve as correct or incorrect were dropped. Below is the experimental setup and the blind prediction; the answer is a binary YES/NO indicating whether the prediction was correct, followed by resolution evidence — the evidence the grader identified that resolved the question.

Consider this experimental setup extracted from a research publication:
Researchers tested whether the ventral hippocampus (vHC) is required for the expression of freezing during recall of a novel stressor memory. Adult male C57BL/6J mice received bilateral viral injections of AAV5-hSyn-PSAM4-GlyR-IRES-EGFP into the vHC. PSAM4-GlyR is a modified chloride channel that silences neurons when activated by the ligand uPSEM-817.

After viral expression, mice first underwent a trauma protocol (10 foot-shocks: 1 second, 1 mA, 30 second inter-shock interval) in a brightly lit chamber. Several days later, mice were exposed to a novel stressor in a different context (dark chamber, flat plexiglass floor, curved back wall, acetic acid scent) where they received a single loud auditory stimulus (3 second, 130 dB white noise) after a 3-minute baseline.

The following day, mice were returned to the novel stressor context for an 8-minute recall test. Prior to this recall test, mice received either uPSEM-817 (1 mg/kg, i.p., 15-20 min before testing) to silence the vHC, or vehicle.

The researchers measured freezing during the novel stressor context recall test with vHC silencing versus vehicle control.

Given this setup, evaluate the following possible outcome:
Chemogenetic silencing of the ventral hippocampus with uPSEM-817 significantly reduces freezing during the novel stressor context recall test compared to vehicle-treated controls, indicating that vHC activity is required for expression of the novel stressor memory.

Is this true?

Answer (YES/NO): NO